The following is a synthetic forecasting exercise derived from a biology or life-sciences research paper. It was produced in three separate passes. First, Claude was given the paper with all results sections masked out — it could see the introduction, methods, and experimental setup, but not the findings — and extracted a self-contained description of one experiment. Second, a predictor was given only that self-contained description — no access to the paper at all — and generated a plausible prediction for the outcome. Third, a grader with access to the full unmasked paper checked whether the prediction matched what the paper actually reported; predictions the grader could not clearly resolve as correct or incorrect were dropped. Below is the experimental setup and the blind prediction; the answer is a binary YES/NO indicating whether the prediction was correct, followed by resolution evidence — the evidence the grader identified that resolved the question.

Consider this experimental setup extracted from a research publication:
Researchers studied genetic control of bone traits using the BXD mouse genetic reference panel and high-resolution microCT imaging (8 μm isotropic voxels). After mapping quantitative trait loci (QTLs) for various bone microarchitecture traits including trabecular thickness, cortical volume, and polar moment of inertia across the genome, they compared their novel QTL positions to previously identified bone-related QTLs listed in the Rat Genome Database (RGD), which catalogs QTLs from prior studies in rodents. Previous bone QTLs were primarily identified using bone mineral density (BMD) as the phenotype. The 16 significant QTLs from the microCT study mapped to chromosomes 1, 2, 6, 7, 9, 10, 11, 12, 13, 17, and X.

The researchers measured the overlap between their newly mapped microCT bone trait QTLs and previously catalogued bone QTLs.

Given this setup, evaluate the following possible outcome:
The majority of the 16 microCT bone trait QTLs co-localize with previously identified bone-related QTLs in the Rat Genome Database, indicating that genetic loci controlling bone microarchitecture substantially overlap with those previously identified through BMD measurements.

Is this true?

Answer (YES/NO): NO